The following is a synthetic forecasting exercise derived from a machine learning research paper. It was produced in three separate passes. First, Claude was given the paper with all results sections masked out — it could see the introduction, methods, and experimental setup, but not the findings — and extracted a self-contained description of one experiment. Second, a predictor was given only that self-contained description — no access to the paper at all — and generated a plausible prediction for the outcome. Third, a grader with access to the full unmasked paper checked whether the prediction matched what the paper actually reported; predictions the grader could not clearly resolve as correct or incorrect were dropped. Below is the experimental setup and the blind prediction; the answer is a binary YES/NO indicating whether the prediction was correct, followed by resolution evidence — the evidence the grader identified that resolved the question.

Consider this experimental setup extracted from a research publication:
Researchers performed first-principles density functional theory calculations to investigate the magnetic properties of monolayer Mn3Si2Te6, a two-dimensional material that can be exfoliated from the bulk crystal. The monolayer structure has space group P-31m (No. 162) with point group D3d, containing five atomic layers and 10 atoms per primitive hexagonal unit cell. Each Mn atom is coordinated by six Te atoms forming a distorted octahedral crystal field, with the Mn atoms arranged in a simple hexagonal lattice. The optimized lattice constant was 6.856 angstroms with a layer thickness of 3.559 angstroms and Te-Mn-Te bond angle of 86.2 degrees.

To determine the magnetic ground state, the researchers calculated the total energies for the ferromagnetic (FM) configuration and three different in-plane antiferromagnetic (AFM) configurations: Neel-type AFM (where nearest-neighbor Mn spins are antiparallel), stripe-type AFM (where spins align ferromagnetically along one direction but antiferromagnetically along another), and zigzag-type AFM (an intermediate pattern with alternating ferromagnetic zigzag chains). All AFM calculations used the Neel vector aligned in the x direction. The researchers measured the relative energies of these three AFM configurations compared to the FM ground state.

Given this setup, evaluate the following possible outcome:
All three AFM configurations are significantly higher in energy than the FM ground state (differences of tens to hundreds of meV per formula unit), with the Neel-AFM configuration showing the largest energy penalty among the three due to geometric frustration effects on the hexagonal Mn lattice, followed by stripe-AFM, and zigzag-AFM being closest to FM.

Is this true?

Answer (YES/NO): YES